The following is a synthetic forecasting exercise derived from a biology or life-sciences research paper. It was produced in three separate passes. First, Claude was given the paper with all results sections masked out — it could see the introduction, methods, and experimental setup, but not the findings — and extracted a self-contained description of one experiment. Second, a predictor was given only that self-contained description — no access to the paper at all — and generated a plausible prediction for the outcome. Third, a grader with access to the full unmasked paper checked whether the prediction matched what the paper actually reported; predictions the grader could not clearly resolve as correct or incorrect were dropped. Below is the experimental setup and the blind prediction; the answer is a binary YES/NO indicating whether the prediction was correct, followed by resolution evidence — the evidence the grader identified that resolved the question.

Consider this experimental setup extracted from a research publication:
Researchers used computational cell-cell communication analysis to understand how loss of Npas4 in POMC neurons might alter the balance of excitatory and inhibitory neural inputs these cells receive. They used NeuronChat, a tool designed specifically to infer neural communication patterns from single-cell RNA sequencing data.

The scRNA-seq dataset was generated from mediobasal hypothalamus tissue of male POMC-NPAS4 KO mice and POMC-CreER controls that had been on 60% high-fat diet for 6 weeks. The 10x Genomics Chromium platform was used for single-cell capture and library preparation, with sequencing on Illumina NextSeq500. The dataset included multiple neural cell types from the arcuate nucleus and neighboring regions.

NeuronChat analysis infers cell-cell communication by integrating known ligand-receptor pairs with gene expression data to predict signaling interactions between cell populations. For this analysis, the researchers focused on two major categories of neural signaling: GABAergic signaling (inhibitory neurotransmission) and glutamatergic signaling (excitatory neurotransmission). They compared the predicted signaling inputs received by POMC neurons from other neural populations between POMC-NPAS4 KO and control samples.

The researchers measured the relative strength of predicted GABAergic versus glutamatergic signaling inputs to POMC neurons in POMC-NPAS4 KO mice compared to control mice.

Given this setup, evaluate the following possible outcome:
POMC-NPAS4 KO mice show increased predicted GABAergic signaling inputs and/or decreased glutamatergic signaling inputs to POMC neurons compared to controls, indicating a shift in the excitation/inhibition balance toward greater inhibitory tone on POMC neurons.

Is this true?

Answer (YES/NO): NO